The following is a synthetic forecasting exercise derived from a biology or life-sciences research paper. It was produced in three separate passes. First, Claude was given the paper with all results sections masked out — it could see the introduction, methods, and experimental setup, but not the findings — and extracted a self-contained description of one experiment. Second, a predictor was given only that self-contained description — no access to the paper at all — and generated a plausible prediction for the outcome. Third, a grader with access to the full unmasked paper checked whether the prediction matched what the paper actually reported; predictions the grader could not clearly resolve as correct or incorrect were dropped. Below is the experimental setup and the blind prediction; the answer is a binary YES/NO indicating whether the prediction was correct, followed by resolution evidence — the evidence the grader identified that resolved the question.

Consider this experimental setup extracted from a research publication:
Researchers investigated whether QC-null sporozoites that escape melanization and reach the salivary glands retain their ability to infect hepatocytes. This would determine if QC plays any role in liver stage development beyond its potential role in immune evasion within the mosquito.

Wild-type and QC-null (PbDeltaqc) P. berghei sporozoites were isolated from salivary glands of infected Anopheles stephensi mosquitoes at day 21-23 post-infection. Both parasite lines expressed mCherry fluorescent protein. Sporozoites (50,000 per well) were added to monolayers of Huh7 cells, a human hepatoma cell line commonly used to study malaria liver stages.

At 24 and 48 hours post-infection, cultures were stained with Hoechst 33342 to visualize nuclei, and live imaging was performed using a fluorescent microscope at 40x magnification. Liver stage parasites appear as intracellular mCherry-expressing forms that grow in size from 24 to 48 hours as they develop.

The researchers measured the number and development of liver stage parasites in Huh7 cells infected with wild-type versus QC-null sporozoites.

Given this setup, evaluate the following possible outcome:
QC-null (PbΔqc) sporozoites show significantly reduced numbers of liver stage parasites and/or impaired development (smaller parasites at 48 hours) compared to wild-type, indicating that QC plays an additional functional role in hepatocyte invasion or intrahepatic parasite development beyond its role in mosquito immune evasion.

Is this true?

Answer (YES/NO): NO